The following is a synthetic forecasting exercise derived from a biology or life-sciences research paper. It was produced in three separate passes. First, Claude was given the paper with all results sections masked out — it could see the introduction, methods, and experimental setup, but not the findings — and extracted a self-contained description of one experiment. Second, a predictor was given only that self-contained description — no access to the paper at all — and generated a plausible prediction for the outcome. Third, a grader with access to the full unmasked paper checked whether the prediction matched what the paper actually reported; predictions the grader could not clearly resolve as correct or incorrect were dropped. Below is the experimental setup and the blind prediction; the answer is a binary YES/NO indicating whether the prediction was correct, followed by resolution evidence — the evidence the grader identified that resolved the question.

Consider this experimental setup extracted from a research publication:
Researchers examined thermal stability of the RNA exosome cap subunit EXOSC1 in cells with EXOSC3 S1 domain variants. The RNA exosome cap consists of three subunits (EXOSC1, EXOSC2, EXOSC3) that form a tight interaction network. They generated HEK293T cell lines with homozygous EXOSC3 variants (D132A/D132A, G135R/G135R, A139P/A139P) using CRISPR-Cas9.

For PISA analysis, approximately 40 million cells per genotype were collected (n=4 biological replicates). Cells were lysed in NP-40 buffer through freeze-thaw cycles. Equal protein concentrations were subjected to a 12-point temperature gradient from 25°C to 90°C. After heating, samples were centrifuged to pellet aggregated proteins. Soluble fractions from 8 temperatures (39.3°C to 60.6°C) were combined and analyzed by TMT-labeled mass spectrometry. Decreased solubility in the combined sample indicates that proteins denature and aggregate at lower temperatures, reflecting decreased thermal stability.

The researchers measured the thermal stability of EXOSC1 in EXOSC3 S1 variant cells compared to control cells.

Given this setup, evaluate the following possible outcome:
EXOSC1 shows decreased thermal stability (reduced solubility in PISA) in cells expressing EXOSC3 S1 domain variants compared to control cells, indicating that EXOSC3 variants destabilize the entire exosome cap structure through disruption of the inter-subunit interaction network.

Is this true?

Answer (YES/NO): YES